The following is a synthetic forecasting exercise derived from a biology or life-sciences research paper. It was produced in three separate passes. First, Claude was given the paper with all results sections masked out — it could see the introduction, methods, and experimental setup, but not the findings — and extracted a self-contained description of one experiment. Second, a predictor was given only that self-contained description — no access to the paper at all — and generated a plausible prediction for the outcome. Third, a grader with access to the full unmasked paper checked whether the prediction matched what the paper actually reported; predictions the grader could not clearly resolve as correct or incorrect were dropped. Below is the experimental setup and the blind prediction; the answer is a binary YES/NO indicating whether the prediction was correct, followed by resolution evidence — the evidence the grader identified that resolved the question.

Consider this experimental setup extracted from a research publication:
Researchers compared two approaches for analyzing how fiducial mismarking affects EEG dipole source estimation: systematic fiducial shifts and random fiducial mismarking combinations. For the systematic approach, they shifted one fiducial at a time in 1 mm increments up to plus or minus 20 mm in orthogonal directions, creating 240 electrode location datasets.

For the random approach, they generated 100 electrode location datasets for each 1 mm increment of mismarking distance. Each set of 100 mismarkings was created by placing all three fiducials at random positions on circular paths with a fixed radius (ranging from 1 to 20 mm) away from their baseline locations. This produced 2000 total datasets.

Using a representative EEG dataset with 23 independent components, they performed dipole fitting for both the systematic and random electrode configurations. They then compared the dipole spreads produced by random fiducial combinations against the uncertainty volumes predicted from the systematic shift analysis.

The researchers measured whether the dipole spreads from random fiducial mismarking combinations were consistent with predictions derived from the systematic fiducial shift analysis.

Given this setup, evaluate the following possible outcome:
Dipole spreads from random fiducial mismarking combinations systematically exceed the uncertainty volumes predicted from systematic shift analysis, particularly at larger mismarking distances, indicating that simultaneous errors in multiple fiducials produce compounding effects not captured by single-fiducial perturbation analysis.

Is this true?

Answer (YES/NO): NO